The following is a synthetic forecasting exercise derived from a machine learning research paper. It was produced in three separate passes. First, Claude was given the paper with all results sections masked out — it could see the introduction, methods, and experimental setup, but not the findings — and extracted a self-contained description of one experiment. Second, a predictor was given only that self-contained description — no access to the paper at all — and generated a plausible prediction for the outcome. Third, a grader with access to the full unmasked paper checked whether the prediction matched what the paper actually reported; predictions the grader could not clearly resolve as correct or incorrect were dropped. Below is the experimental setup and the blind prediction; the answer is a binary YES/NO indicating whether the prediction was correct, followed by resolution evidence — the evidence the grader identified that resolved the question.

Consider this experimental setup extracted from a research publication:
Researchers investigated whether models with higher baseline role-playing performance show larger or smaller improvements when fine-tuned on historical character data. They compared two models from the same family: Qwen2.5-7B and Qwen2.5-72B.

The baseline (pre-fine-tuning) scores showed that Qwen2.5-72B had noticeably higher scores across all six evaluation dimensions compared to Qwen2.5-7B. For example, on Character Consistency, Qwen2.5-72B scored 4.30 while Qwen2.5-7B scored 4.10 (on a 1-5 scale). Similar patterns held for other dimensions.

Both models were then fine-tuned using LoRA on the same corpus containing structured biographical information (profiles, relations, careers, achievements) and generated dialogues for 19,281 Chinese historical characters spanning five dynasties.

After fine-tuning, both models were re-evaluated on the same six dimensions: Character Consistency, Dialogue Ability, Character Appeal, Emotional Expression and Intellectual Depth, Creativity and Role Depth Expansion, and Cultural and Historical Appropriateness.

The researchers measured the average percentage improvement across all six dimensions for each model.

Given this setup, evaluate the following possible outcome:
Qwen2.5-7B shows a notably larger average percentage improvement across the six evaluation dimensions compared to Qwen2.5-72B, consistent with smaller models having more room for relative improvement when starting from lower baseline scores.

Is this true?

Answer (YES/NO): YES